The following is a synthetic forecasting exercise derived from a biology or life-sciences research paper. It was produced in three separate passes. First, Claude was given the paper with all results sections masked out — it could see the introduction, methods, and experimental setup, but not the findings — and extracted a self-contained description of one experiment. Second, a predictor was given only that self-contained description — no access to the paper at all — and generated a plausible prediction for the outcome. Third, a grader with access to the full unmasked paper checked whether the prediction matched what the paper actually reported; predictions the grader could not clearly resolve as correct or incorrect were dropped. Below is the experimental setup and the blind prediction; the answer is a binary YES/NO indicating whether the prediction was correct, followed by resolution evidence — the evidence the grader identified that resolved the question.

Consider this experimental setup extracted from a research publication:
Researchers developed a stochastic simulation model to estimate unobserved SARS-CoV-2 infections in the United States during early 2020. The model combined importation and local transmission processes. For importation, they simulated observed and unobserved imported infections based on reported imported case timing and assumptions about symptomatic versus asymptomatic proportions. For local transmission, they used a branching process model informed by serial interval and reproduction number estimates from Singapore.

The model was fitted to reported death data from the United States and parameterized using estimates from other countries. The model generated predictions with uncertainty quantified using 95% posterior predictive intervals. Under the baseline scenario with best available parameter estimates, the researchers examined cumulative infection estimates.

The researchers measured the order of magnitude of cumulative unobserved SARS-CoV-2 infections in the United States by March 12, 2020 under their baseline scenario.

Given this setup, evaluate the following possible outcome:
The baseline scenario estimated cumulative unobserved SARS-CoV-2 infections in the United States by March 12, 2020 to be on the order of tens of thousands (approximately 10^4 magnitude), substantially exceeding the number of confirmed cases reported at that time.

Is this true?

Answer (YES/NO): YES